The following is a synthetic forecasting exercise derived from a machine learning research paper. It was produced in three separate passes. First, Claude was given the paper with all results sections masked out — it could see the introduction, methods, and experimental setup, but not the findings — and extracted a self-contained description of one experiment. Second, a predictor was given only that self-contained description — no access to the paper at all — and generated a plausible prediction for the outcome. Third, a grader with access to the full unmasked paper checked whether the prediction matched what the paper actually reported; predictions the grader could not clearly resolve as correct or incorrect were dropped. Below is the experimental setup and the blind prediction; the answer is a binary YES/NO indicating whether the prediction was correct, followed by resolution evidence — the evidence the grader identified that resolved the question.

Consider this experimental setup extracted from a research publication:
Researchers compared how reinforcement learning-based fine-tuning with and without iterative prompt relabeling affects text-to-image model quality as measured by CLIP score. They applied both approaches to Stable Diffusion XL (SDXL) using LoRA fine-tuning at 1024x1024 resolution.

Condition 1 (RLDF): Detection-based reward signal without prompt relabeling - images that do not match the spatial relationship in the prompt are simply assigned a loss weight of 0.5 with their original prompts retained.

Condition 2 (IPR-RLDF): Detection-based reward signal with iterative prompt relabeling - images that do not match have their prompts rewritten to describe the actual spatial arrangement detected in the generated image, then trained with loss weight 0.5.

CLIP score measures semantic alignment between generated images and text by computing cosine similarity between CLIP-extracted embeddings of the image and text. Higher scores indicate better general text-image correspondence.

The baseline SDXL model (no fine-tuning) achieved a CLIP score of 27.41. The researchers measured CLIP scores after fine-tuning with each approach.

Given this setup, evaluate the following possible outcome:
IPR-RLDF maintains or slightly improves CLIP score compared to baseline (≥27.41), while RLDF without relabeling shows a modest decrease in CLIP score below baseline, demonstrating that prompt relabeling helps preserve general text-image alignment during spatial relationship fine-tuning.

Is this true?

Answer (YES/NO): NO